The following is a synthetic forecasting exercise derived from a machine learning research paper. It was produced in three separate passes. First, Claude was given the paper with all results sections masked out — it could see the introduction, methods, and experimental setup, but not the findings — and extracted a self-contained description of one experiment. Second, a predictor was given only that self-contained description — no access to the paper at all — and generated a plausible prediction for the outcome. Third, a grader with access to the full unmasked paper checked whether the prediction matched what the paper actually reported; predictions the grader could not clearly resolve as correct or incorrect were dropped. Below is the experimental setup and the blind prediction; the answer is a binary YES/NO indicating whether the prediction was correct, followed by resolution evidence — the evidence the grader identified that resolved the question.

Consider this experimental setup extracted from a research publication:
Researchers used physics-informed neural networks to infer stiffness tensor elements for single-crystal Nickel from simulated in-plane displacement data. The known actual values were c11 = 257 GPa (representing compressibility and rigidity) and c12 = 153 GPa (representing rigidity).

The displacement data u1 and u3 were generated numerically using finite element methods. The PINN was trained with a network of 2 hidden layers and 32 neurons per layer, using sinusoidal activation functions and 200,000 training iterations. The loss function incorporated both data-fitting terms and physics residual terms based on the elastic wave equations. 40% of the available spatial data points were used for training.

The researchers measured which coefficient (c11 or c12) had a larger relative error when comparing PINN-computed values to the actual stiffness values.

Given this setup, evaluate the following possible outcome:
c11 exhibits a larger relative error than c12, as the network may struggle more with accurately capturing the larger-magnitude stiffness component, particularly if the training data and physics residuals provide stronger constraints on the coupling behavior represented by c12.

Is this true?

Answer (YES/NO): NO